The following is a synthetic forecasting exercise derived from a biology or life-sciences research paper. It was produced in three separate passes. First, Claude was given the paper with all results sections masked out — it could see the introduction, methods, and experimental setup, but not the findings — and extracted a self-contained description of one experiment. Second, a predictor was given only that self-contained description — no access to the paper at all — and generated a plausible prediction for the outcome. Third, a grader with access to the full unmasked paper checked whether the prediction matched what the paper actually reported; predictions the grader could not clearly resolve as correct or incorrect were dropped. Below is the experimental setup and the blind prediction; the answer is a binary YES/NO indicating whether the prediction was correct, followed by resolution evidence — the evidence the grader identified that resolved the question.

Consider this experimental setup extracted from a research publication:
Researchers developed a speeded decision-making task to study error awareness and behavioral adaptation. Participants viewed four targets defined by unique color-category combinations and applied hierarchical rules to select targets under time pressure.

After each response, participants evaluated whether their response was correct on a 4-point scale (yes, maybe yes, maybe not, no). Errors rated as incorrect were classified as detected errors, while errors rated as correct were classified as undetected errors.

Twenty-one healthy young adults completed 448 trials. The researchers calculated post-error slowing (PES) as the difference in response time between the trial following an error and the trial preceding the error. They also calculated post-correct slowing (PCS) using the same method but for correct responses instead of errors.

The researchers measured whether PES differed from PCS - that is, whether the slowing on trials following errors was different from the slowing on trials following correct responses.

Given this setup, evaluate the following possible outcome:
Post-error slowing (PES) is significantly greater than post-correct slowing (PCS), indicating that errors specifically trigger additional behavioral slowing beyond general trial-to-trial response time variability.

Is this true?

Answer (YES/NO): YES